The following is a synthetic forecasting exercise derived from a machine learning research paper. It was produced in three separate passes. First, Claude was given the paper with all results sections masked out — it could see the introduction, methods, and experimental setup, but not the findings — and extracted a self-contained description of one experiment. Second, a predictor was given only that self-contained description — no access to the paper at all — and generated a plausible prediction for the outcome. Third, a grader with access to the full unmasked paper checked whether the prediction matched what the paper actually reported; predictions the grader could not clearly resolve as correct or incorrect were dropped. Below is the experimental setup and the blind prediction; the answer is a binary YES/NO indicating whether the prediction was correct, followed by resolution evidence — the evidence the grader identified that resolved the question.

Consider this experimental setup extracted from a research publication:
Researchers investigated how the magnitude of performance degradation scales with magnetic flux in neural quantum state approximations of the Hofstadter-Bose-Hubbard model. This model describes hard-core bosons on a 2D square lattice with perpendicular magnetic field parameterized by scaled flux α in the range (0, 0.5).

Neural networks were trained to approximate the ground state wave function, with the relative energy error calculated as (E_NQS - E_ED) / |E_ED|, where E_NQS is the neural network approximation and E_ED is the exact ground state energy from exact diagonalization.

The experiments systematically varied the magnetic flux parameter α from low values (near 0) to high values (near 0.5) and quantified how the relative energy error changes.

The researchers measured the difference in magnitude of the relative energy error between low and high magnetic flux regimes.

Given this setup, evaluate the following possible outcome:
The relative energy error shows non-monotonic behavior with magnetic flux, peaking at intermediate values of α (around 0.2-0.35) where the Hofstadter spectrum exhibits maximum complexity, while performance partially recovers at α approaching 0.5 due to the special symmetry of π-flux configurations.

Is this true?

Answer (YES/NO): NO